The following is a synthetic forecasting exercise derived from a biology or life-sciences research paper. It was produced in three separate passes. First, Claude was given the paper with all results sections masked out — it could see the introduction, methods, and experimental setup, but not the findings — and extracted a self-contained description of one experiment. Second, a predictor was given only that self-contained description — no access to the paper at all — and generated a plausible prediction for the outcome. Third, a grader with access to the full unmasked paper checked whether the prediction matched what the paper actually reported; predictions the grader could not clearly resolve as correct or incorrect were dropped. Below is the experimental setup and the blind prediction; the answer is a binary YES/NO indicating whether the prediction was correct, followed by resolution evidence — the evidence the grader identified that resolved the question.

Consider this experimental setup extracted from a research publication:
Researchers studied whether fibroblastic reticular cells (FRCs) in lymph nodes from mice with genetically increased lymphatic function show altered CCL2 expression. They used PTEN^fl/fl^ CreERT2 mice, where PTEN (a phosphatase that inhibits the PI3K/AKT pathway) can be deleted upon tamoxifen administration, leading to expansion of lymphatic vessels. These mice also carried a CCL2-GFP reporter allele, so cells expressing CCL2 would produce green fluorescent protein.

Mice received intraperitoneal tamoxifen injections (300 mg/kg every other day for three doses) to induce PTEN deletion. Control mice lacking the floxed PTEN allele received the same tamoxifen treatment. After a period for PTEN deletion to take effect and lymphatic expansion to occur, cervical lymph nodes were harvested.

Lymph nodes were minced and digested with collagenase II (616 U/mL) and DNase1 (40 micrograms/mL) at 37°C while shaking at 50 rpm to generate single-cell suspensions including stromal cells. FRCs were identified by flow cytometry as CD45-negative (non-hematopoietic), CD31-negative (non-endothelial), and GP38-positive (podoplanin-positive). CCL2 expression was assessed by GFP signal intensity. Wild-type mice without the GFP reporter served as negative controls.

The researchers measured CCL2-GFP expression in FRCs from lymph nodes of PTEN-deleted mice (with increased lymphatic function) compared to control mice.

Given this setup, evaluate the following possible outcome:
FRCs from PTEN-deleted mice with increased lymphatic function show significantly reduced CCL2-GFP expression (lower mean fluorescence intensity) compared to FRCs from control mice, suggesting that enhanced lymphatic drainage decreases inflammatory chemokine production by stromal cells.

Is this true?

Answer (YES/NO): NO